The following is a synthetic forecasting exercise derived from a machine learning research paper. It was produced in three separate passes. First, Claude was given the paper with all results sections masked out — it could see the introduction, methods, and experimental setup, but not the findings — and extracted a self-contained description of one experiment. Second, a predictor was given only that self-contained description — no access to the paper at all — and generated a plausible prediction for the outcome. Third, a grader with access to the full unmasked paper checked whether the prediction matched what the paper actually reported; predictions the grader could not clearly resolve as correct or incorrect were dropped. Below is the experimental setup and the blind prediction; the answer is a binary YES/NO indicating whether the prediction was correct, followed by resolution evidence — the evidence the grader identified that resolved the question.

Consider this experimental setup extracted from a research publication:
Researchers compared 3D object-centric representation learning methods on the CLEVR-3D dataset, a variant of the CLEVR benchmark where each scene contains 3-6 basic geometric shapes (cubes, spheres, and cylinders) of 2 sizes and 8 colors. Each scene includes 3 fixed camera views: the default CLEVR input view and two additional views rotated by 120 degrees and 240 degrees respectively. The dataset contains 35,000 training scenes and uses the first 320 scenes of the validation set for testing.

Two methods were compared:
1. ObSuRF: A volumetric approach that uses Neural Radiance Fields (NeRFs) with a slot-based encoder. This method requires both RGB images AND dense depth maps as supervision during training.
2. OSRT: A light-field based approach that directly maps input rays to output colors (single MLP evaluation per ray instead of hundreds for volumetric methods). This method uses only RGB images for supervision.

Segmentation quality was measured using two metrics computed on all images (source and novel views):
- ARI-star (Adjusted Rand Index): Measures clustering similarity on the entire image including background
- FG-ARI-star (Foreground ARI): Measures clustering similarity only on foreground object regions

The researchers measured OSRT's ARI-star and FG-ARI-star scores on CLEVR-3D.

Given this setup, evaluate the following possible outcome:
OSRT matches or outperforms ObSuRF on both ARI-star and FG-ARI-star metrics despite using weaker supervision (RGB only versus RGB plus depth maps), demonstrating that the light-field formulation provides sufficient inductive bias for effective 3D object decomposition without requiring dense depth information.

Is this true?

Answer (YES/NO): NO